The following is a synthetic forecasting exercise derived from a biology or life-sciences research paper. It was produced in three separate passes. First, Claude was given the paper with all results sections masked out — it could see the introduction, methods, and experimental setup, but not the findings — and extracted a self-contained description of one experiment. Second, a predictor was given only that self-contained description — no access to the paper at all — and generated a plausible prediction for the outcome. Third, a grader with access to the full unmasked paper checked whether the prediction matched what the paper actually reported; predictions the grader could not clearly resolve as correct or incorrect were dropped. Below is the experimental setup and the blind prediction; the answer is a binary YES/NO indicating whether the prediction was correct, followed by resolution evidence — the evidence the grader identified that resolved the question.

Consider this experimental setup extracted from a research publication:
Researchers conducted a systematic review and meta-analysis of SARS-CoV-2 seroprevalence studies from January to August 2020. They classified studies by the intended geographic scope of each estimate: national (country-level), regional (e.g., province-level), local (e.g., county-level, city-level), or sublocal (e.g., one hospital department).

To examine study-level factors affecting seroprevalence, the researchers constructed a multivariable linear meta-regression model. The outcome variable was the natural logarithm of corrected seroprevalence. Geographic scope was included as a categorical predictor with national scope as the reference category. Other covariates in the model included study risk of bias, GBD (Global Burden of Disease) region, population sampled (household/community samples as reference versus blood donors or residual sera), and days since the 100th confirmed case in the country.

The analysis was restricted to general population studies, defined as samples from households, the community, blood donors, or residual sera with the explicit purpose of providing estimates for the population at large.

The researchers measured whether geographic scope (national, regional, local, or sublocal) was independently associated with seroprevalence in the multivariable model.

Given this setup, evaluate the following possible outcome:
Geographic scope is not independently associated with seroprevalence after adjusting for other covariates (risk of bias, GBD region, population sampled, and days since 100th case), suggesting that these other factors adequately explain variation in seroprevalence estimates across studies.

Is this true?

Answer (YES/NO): NO